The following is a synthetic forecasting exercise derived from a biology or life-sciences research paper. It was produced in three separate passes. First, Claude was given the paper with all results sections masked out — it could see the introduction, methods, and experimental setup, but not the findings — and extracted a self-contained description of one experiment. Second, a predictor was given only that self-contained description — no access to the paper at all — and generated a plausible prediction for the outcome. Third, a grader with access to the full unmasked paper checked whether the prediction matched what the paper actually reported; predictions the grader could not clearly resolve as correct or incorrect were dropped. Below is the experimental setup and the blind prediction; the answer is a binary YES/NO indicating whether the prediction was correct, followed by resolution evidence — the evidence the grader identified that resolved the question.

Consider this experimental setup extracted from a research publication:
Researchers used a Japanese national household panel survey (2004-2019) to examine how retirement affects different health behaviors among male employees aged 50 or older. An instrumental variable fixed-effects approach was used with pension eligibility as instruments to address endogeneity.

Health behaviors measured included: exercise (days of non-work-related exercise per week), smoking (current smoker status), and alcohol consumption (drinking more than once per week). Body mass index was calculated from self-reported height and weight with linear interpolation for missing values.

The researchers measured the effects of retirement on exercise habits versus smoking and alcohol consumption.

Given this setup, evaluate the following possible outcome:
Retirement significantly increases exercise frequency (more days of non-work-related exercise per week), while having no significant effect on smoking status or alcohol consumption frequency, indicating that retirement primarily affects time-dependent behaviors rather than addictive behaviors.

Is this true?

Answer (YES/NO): NO